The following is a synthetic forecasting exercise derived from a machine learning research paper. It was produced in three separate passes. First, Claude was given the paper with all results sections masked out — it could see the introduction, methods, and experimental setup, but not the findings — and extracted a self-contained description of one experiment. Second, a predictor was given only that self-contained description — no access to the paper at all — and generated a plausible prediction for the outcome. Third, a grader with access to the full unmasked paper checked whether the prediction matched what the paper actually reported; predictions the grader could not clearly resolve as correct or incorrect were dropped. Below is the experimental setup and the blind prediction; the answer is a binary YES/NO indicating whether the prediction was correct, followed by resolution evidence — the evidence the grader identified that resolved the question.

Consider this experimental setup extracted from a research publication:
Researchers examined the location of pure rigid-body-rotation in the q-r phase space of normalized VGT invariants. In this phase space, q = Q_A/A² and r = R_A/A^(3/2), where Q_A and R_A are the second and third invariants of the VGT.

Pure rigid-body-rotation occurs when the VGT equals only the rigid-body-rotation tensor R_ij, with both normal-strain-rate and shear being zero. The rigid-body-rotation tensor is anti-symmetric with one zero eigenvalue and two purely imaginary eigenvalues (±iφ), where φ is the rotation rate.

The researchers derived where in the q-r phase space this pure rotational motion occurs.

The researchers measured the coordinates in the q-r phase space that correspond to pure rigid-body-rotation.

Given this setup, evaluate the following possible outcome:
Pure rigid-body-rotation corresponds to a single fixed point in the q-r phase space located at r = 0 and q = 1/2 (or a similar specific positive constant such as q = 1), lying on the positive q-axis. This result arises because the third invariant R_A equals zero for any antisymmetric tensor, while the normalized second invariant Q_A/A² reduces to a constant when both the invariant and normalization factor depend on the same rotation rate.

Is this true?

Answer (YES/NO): YES